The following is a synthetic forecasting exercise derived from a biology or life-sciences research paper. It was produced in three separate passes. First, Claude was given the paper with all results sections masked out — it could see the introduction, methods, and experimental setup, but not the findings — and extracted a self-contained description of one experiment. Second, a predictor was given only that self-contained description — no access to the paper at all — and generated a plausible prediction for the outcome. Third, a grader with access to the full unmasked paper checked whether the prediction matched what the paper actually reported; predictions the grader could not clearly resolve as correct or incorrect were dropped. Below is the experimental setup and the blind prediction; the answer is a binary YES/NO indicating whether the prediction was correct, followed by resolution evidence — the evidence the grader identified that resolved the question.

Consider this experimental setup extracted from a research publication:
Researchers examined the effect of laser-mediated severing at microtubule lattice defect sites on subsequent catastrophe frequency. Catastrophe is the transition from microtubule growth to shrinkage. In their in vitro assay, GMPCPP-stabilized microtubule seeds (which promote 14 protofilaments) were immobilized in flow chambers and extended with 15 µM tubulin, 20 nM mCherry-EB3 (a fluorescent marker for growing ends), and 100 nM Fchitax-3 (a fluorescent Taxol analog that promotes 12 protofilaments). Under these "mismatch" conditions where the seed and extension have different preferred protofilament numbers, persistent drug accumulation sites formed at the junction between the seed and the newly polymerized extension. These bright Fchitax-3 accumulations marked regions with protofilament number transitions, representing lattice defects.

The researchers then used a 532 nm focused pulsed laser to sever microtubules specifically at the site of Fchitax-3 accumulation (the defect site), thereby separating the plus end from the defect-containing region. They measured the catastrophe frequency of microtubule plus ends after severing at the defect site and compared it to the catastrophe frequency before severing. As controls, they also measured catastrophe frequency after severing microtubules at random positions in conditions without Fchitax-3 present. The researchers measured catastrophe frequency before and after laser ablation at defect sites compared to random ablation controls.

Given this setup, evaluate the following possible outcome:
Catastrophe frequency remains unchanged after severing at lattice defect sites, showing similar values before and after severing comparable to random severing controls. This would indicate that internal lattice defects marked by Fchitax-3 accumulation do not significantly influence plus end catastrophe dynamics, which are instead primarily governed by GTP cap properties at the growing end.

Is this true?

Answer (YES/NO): NO